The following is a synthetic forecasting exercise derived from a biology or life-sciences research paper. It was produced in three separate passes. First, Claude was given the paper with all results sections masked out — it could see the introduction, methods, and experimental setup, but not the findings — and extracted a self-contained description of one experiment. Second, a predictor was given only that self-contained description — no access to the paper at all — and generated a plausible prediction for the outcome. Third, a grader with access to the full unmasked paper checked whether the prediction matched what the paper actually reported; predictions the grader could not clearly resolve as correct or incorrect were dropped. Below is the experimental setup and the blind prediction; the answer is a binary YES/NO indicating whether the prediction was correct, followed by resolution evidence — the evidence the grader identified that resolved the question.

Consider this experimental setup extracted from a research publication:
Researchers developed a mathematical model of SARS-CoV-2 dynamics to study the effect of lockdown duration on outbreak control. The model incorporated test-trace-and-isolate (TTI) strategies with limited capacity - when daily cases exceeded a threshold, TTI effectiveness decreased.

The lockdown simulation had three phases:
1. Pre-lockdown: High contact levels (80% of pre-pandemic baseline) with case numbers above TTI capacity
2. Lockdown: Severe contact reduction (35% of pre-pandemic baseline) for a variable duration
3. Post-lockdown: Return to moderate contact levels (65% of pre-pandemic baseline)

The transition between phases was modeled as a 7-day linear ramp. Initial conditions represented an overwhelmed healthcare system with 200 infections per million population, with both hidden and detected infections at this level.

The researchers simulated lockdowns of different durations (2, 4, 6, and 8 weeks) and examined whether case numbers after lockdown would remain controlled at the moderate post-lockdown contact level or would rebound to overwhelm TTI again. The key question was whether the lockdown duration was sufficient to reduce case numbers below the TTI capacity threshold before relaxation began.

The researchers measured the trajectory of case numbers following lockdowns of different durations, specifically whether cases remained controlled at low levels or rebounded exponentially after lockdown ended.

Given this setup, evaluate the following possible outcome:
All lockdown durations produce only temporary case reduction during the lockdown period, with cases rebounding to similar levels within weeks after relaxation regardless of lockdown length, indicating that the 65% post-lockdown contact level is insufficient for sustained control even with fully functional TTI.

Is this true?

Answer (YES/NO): NO